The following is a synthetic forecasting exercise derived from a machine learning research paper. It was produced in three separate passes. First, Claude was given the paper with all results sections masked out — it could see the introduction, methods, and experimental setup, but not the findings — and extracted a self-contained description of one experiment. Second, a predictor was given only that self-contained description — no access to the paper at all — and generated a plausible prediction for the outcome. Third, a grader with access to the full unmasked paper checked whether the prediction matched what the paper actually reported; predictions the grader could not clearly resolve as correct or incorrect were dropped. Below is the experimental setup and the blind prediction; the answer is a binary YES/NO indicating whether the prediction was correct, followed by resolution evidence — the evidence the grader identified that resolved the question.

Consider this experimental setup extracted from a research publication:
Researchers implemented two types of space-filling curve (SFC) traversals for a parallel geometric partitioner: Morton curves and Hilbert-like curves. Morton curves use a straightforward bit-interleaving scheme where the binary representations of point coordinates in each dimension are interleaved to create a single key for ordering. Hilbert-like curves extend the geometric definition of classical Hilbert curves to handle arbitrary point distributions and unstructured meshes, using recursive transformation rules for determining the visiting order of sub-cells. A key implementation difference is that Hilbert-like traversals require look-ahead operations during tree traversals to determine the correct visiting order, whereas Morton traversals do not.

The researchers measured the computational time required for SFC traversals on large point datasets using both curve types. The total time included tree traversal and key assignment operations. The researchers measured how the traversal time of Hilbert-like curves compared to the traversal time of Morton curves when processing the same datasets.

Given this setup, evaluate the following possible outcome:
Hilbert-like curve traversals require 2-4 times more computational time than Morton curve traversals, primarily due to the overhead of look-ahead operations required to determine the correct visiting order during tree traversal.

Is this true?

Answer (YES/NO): NO